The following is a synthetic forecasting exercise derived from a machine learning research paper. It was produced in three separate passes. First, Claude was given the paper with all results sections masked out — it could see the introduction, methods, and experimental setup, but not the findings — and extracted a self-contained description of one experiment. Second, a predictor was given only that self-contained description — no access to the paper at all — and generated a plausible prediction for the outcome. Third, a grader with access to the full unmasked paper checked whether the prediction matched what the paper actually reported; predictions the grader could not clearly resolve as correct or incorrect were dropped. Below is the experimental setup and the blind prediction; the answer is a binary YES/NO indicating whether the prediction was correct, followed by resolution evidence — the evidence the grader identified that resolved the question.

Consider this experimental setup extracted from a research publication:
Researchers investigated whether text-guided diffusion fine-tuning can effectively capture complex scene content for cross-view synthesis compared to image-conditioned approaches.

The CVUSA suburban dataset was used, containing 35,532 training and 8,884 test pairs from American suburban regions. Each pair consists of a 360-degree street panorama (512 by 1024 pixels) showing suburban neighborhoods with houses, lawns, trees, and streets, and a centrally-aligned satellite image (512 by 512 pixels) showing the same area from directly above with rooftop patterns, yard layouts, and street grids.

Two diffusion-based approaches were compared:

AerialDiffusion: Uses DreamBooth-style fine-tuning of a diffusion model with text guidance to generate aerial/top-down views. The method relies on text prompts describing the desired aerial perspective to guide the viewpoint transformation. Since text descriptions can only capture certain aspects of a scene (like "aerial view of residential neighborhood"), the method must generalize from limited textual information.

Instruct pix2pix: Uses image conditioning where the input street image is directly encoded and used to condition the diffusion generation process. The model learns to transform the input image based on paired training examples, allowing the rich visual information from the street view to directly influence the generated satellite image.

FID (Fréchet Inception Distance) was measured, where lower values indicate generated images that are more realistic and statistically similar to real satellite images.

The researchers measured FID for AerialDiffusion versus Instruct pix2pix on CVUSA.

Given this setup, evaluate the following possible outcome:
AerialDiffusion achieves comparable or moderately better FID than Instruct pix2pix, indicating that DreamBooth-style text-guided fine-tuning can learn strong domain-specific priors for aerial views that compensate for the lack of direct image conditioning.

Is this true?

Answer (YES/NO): NO